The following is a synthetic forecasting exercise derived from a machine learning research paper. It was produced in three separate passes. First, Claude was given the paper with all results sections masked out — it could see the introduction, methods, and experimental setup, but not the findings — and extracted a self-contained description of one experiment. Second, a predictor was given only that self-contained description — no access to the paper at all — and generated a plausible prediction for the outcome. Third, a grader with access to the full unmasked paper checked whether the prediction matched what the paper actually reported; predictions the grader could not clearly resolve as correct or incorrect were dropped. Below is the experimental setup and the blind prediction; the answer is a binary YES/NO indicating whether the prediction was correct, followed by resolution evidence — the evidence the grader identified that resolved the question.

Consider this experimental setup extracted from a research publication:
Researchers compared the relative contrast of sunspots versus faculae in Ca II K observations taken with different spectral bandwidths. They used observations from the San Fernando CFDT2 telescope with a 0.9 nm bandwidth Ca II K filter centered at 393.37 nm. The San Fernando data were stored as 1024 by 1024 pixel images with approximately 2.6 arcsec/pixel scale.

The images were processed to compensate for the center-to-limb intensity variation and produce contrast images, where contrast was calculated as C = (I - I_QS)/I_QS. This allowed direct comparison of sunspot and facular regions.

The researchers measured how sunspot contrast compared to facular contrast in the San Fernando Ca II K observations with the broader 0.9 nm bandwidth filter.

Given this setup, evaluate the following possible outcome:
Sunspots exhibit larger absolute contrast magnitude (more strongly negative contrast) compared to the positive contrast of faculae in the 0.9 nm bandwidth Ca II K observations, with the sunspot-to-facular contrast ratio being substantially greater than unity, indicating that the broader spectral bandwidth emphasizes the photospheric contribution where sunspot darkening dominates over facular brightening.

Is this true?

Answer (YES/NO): NO